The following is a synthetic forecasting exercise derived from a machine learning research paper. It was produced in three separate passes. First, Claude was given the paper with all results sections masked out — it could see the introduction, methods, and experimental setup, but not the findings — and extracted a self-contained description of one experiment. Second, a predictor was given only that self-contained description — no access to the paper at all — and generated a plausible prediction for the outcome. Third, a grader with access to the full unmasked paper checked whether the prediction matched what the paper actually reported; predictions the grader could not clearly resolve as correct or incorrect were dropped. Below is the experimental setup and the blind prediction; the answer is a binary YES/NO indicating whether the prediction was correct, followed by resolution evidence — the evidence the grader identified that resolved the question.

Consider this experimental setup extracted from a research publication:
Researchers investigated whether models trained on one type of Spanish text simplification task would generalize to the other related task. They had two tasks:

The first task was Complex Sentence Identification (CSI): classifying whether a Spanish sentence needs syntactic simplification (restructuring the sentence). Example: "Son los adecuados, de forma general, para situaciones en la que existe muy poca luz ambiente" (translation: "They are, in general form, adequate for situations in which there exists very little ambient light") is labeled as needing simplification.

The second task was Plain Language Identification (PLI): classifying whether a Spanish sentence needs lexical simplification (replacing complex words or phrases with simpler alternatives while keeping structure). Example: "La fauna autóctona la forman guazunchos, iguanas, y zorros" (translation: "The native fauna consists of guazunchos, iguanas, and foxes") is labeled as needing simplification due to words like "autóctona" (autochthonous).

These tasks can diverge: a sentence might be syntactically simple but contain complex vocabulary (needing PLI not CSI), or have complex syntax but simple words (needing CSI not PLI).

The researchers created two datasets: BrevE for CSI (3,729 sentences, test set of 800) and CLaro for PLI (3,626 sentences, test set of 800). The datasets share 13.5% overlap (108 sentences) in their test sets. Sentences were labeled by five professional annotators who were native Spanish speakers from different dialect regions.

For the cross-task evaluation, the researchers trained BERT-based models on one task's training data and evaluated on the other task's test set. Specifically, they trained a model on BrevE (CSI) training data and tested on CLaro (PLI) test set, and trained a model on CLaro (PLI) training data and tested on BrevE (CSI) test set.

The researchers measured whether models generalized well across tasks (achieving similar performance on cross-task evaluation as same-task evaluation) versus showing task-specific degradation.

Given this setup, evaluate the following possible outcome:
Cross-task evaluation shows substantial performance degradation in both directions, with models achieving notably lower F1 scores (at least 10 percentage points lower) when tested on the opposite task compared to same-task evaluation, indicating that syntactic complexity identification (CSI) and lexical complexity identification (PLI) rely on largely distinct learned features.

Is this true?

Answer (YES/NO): YES